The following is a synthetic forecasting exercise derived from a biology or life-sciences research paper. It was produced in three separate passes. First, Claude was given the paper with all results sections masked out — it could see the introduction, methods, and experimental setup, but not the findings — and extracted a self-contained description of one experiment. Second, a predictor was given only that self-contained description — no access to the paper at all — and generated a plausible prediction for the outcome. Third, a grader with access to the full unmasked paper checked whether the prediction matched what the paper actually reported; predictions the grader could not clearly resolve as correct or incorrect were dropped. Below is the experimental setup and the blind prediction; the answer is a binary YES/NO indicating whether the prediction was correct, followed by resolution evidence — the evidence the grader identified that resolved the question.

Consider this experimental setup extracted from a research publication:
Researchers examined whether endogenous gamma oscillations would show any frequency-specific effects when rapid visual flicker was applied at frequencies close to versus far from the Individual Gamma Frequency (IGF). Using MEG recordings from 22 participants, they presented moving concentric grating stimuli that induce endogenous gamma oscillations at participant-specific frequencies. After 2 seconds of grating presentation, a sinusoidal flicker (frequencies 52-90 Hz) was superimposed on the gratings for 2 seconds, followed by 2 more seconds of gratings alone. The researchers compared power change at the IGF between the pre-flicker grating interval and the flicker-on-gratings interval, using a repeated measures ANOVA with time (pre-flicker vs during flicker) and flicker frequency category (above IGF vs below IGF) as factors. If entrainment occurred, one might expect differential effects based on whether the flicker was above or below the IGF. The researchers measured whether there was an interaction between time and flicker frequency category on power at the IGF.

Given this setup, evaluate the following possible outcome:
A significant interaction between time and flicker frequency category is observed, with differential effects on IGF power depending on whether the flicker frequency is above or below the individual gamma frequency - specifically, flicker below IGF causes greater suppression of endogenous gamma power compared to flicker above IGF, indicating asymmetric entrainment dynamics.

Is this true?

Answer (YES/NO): NO